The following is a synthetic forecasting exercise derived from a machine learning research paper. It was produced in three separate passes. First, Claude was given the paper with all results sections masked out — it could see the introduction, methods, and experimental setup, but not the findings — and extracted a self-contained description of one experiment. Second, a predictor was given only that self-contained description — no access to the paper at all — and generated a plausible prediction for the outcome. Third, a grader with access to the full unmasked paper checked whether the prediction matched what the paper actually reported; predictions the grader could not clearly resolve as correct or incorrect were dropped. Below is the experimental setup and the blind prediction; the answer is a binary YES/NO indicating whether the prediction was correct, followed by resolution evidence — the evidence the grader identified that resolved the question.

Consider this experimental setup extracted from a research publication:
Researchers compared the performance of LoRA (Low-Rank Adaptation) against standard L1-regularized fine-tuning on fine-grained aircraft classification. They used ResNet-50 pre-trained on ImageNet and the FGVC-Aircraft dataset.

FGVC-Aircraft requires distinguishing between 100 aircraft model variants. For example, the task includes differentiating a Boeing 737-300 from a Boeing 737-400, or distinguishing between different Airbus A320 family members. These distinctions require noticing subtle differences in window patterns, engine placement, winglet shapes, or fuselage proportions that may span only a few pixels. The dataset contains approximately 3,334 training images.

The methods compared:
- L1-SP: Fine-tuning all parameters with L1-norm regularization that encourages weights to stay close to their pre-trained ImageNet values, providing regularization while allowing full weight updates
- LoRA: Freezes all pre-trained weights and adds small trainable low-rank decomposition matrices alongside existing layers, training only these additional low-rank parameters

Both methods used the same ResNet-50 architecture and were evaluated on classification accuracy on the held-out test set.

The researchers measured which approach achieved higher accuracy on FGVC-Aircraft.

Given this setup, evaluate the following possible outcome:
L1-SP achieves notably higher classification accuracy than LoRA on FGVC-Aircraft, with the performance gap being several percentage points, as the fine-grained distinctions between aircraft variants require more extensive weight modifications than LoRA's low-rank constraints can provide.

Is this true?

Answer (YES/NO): YES